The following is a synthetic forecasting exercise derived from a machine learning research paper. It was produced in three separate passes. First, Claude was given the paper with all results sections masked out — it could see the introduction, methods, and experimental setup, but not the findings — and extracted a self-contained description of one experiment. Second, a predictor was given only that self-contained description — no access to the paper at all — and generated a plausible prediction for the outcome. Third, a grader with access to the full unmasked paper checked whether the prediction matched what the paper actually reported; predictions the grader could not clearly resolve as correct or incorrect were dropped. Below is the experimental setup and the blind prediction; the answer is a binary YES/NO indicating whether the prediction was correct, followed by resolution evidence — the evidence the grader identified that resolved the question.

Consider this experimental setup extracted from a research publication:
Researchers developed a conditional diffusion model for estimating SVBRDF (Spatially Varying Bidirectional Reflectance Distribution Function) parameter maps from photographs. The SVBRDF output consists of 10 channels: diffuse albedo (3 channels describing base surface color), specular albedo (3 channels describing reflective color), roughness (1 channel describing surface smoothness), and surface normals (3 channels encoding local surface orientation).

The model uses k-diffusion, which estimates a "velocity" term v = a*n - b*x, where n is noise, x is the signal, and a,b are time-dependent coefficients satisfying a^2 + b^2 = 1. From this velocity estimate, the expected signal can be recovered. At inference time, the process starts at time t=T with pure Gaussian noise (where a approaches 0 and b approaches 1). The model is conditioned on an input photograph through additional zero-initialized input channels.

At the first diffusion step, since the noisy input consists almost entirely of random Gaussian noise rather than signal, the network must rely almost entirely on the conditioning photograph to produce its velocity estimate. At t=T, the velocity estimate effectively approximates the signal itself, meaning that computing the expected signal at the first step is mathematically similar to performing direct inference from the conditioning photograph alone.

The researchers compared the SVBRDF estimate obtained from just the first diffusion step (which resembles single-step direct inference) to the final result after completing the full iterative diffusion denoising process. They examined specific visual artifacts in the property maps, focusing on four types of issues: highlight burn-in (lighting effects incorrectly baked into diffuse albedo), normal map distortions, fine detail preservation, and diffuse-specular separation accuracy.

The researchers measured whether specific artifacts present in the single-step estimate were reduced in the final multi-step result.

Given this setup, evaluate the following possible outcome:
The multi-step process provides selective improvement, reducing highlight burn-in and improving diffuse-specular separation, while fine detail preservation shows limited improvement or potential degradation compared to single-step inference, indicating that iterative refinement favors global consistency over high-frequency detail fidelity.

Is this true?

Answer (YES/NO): NO